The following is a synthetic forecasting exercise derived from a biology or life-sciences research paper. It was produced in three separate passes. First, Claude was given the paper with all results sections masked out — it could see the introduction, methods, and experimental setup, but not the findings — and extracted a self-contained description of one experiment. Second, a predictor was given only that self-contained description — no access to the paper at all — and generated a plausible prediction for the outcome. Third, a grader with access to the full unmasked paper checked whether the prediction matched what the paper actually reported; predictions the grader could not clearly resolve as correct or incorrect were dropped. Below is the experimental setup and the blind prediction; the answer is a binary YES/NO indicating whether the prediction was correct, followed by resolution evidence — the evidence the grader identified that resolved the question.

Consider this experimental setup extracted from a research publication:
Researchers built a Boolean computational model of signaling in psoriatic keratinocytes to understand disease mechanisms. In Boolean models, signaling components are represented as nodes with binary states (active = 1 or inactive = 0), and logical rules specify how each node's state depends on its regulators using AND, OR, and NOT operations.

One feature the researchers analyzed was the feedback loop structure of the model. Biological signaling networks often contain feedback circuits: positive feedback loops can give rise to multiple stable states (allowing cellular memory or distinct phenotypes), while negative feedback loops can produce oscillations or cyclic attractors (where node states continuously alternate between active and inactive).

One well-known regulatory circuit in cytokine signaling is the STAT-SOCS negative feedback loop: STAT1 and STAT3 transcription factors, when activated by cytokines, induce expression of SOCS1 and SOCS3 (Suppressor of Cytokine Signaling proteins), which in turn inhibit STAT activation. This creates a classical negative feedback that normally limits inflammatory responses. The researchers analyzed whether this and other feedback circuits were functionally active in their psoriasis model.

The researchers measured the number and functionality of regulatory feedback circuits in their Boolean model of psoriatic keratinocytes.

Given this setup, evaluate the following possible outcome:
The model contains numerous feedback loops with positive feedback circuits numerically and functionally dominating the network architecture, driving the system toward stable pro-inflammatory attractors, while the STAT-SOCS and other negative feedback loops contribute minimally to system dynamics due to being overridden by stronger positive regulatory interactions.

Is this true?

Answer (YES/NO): NO